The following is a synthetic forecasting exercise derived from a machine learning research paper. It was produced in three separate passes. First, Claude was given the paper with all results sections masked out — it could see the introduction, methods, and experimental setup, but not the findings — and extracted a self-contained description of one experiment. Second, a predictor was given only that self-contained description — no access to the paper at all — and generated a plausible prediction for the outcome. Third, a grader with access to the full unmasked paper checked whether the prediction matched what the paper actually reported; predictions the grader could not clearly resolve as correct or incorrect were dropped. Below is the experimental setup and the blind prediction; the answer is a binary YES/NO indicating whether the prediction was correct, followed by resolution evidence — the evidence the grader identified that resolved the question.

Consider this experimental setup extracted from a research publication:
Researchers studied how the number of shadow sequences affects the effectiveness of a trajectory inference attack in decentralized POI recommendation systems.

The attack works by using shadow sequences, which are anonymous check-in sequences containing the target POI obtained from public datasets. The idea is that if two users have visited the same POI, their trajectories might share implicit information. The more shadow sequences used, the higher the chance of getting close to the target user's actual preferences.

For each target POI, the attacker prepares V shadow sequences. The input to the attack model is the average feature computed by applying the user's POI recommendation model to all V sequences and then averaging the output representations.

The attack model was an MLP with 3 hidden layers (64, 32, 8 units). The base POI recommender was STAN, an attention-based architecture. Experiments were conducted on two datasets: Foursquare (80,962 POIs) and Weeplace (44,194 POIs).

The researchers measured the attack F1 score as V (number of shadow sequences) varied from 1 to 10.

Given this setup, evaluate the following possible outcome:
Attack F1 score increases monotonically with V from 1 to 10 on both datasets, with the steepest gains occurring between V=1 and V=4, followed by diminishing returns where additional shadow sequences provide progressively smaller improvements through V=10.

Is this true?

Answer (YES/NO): NO